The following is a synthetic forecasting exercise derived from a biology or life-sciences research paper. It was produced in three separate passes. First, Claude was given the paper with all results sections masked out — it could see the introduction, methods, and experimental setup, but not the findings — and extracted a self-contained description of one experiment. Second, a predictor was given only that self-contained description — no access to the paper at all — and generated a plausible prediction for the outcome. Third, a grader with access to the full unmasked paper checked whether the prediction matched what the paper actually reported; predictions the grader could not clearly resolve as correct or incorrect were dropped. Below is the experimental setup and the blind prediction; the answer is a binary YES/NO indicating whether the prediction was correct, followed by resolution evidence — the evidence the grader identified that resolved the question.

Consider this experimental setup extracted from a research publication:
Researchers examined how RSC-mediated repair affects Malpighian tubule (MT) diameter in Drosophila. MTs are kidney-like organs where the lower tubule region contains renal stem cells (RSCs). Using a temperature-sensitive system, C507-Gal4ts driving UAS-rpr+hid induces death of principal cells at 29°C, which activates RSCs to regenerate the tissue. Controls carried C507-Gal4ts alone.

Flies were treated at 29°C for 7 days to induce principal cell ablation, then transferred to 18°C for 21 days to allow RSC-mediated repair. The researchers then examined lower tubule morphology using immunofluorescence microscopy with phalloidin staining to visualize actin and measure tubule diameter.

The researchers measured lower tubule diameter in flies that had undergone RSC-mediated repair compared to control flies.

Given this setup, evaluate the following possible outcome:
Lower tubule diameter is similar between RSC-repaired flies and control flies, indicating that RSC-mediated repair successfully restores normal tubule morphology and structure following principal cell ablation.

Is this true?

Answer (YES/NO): NO